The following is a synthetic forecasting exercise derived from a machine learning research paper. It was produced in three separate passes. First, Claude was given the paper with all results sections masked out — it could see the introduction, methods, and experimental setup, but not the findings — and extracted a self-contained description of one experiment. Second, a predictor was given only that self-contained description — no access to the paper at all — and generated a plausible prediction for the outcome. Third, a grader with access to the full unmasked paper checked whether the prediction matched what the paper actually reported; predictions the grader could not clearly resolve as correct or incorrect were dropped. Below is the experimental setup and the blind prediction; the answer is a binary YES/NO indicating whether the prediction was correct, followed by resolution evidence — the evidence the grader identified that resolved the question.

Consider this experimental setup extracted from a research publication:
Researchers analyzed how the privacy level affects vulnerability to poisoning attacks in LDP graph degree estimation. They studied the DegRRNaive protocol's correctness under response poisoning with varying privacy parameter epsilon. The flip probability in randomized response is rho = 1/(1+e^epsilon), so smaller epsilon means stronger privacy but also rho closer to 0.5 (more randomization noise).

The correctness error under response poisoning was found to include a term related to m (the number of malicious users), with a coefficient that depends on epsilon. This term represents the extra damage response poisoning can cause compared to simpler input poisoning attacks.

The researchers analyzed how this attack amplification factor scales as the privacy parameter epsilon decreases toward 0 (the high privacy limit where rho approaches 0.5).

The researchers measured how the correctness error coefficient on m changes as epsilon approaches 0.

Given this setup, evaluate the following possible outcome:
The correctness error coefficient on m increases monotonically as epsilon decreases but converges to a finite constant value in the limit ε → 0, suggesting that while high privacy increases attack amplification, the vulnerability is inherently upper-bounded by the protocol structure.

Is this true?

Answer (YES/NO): NO